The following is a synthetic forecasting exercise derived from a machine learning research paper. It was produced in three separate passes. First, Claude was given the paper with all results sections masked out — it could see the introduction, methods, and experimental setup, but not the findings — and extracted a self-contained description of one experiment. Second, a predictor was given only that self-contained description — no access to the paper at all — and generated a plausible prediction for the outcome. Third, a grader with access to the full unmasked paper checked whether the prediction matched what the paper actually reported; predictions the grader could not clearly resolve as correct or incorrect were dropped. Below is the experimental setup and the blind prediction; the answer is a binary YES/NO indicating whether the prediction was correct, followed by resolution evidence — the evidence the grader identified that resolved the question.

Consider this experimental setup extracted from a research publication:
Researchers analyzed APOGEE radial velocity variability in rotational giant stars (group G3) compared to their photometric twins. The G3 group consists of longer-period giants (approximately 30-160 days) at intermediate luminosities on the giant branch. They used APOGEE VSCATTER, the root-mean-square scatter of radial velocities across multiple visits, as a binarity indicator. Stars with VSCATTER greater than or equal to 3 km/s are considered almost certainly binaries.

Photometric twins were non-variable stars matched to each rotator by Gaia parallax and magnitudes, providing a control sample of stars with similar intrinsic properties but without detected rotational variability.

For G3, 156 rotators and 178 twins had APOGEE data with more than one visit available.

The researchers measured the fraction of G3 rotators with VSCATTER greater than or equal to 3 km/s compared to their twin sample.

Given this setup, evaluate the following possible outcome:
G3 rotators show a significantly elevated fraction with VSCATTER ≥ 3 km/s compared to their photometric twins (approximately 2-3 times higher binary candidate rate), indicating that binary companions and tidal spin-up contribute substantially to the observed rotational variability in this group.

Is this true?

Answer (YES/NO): NO